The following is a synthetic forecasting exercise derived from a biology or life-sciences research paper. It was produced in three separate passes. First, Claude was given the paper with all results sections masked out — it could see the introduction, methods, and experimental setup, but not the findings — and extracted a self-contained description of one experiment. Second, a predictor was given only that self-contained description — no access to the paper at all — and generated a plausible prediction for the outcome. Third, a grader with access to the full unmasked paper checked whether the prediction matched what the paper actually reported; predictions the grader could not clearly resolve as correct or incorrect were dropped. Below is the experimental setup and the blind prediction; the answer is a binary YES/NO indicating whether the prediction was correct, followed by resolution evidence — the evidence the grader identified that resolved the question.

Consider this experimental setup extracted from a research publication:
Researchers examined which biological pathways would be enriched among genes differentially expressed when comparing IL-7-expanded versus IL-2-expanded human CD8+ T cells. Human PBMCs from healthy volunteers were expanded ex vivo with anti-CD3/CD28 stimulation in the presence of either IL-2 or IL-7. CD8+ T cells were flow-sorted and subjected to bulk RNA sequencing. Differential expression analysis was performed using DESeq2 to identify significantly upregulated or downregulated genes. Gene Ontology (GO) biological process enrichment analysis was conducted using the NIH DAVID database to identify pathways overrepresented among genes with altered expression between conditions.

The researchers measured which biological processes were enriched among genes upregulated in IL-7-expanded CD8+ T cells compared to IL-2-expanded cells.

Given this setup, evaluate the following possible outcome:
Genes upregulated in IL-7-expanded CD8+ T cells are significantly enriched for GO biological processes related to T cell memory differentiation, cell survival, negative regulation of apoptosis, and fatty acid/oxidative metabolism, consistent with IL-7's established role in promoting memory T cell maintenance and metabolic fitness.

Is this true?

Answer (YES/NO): NO